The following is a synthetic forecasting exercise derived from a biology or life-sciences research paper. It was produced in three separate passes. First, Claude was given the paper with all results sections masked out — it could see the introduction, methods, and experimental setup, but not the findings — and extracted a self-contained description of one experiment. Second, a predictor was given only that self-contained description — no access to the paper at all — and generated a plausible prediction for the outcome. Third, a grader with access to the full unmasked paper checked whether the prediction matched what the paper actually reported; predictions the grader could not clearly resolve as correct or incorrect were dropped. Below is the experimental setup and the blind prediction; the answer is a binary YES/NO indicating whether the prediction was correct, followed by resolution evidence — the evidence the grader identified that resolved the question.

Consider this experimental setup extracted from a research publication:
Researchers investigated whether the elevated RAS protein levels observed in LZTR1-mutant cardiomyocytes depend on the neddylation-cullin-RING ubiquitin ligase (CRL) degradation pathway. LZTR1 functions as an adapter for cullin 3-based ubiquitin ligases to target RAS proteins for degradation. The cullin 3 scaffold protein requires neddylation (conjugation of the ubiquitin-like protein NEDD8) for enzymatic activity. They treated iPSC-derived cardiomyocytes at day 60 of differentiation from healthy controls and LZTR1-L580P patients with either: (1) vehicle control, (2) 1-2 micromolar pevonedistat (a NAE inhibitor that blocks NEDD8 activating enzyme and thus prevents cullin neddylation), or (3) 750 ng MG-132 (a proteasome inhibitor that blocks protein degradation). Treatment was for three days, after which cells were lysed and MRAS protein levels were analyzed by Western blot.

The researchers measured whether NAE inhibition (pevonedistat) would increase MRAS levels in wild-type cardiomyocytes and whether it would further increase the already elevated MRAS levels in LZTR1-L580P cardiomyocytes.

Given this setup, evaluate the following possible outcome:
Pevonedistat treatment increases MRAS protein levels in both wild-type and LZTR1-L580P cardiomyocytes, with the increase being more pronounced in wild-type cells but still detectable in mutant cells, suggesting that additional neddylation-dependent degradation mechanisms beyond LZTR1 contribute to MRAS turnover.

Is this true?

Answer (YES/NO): NO